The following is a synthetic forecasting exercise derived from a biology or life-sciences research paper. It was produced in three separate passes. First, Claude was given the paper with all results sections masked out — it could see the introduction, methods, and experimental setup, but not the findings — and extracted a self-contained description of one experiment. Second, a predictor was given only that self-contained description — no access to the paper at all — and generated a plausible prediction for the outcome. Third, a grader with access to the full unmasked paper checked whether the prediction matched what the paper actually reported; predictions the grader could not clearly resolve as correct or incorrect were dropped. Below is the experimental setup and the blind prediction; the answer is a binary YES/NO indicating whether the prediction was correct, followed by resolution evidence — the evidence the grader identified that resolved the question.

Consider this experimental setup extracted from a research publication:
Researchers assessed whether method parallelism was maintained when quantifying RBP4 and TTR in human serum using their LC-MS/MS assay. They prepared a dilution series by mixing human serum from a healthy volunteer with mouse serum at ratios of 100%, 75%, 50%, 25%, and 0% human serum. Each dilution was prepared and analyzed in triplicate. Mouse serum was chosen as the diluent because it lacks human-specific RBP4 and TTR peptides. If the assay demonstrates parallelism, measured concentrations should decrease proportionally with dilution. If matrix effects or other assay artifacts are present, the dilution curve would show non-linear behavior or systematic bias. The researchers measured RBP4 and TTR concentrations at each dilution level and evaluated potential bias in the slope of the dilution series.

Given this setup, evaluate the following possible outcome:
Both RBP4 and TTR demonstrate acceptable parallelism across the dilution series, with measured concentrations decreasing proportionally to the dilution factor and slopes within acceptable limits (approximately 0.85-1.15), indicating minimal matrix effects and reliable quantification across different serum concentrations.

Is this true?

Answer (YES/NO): YES